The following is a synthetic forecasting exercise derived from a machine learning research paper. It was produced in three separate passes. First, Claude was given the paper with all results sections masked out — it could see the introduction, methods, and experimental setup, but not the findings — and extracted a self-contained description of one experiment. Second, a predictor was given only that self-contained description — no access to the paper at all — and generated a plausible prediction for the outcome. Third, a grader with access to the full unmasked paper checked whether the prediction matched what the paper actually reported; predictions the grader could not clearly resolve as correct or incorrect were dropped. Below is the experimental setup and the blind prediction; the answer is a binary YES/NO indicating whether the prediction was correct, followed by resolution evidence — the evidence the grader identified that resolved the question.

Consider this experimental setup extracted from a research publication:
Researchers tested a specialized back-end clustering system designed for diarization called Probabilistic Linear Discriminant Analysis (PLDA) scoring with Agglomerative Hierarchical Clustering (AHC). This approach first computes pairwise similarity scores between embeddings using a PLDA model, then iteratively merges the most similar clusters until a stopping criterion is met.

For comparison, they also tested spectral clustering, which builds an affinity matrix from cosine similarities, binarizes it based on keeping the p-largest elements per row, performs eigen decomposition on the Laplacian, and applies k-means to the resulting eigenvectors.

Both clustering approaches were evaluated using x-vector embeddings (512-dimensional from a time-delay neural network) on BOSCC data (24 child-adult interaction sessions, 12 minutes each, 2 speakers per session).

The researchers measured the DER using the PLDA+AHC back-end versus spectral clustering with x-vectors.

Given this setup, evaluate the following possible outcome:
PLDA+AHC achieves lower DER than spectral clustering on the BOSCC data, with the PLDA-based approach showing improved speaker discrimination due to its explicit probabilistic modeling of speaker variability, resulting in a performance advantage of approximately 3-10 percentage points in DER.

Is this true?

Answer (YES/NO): NO